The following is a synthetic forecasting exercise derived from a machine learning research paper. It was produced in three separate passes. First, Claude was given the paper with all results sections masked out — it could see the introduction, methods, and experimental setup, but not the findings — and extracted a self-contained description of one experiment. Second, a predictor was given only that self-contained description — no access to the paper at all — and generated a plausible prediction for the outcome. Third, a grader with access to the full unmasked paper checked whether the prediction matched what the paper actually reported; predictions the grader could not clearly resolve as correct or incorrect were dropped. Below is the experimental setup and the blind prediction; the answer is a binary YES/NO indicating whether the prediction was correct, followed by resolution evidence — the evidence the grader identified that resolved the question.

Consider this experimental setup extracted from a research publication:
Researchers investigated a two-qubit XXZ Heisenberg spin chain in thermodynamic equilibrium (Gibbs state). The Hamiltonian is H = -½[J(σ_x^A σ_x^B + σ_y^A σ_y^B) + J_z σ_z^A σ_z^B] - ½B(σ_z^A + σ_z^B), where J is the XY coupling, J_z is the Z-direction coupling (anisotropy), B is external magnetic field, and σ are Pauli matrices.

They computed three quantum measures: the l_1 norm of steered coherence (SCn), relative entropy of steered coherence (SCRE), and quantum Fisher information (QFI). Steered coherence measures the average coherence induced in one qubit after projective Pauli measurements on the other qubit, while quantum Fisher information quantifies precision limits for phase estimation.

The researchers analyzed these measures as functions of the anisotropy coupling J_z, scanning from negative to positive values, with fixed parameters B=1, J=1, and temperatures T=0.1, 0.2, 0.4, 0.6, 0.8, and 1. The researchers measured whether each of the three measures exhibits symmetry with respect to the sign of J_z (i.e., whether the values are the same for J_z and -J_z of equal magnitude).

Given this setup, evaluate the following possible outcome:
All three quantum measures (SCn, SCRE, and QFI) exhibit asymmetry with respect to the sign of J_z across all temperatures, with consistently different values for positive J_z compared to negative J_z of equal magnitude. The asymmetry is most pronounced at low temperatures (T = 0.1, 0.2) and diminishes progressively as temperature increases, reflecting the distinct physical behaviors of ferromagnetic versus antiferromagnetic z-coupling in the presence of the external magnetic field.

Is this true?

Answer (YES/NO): NO